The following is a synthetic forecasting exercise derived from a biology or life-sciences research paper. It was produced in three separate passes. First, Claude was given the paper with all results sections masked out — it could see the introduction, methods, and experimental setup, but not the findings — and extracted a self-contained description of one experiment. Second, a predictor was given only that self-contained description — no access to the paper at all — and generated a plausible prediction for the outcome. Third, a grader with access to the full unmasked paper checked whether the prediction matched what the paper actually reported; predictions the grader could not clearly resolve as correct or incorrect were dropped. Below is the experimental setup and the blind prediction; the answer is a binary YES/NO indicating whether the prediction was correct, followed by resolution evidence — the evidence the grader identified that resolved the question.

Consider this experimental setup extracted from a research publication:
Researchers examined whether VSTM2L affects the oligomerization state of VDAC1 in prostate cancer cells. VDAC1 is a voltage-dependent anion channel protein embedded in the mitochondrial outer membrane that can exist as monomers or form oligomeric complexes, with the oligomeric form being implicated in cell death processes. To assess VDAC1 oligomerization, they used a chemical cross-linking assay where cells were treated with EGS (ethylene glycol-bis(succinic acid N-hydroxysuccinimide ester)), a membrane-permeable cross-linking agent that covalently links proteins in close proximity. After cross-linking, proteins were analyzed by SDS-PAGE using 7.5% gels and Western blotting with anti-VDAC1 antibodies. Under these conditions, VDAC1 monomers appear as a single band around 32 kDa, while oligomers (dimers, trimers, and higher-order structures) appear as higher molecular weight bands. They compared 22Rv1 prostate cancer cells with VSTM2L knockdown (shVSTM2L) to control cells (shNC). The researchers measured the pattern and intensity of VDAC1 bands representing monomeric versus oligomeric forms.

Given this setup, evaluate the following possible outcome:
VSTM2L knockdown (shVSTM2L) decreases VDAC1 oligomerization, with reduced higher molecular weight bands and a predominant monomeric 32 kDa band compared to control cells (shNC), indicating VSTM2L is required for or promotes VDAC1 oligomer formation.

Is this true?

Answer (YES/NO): NO